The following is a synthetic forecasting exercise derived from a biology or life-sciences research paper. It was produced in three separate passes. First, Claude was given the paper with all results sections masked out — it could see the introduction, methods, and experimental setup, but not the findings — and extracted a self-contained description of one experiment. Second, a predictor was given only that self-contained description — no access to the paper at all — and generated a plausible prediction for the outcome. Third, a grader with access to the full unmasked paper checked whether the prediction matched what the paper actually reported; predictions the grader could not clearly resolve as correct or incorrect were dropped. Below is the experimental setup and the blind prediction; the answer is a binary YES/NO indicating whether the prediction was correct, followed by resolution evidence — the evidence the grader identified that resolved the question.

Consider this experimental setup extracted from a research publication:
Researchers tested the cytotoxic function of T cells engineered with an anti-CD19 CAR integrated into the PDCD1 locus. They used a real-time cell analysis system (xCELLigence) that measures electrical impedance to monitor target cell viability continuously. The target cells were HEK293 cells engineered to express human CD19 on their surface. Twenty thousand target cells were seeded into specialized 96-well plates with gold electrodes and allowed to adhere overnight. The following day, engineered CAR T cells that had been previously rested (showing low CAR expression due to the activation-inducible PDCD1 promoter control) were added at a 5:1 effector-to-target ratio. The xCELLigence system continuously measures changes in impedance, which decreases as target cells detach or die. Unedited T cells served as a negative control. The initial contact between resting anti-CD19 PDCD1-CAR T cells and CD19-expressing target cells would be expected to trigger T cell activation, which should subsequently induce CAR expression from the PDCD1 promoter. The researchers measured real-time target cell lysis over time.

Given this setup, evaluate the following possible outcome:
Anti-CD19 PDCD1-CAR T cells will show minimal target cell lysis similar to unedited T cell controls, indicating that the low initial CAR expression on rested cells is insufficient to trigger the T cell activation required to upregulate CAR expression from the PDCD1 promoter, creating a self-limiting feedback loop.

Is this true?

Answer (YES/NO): NO